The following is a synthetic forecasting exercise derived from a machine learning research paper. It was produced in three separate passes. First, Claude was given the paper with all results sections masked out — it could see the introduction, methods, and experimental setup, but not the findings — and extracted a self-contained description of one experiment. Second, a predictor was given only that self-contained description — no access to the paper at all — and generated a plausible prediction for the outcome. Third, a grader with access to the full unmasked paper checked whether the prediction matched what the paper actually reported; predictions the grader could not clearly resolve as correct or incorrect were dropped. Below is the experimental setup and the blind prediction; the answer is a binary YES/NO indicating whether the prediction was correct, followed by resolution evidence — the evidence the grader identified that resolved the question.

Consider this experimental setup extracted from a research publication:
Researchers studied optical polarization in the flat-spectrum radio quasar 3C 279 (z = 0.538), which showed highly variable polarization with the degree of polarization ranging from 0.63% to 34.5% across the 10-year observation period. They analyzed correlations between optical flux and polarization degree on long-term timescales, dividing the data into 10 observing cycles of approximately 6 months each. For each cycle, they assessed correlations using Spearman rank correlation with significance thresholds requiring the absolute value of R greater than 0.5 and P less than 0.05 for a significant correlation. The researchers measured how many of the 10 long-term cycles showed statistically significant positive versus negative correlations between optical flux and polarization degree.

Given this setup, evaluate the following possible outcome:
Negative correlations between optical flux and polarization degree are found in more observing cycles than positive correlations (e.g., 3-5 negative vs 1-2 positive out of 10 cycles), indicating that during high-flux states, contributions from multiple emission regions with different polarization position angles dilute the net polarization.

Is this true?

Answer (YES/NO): NO